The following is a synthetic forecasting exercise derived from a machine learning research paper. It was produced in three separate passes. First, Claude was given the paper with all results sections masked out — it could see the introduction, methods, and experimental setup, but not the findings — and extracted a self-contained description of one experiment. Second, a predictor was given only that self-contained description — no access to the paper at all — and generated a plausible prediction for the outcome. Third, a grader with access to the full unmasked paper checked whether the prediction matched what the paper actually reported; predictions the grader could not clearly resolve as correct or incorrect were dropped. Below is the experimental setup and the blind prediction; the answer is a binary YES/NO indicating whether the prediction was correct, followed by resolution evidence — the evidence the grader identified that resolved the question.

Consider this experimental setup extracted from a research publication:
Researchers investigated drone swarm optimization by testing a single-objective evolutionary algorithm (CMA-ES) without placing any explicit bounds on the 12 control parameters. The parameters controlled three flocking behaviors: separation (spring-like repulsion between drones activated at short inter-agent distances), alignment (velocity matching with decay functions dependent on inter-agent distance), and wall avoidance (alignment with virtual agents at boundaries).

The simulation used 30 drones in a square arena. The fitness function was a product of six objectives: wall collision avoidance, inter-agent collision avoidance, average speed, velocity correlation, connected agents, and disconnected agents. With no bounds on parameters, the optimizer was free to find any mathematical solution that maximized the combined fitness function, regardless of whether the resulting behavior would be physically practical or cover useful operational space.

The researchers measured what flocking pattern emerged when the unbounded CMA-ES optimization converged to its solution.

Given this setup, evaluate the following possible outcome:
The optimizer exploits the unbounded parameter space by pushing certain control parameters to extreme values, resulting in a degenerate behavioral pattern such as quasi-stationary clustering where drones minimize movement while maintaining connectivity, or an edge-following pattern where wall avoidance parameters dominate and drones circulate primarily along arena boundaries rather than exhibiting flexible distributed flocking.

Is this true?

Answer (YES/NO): NO